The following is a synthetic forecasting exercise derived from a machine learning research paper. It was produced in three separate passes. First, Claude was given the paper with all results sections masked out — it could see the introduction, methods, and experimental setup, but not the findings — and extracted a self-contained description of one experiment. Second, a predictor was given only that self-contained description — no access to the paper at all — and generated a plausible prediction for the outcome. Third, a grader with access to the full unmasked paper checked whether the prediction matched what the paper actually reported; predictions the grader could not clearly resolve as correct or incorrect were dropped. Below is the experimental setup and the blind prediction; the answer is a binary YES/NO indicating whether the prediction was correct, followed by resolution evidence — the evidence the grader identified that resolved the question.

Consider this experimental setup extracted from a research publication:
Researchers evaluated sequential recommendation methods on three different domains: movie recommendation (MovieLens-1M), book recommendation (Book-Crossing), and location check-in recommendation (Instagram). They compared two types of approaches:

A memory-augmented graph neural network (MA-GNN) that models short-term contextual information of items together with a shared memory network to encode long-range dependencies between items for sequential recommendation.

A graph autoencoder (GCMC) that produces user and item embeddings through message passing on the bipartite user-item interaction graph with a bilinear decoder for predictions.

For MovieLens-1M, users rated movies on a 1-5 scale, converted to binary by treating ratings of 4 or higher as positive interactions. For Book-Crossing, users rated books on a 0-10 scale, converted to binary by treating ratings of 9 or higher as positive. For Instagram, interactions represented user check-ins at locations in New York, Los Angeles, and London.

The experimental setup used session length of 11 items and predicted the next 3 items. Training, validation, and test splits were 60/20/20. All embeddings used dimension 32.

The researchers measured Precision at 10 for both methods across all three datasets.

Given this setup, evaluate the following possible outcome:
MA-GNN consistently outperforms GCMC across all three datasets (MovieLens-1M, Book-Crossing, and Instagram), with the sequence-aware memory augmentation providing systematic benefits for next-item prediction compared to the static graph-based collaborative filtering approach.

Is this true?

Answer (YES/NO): NO